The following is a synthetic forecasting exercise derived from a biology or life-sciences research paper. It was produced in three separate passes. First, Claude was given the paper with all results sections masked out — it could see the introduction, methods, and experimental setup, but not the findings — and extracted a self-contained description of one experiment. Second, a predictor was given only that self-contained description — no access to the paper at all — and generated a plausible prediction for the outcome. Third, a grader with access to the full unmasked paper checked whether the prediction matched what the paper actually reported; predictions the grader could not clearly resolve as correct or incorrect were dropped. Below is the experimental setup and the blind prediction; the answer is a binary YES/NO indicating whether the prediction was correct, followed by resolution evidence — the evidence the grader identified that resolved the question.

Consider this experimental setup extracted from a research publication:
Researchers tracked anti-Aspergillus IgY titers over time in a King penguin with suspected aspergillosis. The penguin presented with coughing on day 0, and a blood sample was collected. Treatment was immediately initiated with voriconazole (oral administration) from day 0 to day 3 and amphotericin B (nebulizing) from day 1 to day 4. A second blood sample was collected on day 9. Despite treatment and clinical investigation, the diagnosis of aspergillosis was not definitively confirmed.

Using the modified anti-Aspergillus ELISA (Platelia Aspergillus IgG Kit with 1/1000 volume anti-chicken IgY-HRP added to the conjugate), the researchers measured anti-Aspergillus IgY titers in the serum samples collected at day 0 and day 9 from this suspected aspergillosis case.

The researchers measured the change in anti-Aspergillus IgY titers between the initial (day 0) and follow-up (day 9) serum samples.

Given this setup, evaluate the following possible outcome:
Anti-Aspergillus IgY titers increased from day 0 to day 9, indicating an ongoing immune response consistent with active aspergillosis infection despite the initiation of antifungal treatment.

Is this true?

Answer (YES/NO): YES